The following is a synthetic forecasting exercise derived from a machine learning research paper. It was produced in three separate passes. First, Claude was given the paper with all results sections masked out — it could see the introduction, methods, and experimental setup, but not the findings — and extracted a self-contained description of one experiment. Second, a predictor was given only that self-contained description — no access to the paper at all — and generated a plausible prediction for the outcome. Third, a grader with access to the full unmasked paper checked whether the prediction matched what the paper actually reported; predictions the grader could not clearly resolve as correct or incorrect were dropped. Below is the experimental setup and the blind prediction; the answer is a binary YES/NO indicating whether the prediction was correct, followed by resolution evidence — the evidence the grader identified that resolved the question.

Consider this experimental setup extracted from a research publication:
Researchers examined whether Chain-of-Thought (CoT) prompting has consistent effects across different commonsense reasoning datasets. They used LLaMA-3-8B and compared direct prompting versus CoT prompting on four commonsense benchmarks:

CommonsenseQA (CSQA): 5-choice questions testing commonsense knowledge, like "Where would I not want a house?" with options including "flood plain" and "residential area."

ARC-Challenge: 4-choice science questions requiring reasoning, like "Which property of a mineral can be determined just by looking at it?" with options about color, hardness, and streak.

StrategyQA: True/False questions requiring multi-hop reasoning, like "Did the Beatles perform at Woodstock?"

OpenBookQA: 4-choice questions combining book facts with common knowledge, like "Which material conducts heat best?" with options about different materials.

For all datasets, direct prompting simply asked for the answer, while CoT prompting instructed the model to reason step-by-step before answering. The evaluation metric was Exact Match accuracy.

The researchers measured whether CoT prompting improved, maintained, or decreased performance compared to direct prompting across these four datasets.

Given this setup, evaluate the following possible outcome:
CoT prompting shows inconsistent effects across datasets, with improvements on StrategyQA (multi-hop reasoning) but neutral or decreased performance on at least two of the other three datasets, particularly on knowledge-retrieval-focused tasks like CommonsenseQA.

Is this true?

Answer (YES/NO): YES